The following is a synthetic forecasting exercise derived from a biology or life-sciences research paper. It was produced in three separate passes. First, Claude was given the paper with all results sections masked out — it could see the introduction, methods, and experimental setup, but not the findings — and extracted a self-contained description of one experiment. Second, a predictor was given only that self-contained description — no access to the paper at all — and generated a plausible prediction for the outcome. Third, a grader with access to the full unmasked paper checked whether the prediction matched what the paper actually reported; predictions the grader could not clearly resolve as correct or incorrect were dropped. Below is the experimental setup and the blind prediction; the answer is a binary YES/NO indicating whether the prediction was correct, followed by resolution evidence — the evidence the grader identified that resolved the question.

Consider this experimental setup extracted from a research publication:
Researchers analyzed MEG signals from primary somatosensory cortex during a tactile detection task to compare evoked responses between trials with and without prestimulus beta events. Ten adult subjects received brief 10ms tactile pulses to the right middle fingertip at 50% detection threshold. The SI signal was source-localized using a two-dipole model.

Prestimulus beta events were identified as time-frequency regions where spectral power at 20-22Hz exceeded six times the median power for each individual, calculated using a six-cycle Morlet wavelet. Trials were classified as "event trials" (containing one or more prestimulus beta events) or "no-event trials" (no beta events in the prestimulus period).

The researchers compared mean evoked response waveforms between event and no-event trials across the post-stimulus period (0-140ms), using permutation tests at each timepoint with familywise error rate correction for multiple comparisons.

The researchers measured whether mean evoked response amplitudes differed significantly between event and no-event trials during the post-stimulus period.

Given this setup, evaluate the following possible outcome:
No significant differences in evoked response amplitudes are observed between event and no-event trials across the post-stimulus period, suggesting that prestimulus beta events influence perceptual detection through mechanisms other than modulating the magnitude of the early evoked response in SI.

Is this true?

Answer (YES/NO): NO